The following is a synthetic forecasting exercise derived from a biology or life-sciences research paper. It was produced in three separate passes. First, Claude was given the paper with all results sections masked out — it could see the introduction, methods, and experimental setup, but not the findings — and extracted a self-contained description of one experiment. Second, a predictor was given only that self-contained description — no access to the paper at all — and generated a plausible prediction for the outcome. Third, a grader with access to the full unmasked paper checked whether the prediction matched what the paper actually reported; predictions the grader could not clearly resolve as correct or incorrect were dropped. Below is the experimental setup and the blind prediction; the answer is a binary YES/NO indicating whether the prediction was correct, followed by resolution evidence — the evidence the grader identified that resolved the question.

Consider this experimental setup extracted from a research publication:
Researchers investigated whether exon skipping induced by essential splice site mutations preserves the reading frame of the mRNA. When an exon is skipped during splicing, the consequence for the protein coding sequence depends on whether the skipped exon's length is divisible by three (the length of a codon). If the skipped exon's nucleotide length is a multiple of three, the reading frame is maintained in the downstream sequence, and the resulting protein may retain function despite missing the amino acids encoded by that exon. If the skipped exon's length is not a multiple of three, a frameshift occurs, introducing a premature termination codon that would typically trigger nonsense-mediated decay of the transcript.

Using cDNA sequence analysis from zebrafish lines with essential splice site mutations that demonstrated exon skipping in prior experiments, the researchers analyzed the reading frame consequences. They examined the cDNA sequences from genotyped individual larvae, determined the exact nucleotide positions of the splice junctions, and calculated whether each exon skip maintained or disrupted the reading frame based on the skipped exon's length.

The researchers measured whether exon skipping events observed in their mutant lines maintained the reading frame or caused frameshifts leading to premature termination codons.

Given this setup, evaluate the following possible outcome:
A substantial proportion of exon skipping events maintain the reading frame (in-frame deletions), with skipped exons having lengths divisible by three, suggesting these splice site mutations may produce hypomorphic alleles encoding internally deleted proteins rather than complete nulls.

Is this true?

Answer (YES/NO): YES